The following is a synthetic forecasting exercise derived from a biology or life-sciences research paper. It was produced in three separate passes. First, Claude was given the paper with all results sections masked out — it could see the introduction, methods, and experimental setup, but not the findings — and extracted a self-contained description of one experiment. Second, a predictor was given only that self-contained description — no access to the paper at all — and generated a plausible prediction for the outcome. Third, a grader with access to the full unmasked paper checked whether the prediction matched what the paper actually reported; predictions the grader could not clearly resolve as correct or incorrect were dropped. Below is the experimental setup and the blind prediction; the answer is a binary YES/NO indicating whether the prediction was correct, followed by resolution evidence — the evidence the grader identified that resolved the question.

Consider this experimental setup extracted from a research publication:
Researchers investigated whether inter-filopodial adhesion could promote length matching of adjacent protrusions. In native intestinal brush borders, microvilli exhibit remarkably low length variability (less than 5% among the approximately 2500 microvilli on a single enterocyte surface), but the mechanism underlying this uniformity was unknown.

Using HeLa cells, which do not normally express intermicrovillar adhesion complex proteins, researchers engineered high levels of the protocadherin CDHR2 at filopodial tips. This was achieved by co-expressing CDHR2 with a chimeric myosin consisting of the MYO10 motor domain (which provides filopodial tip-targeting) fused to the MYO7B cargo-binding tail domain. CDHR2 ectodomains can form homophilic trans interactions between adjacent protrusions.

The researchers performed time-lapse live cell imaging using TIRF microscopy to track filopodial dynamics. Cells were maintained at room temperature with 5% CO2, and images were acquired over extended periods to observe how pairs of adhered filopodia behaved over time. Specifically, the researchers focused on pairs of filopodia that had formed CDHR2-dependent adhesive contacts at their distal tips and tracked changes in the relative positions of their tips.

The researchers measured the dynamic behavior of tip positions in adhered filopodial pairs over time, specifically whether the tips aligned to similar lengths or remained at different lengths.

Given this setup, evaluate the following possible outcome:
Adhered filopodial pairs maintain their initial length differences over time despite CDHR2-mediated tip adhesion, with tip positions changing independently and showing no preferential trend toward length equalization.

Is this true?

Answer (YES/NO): NO